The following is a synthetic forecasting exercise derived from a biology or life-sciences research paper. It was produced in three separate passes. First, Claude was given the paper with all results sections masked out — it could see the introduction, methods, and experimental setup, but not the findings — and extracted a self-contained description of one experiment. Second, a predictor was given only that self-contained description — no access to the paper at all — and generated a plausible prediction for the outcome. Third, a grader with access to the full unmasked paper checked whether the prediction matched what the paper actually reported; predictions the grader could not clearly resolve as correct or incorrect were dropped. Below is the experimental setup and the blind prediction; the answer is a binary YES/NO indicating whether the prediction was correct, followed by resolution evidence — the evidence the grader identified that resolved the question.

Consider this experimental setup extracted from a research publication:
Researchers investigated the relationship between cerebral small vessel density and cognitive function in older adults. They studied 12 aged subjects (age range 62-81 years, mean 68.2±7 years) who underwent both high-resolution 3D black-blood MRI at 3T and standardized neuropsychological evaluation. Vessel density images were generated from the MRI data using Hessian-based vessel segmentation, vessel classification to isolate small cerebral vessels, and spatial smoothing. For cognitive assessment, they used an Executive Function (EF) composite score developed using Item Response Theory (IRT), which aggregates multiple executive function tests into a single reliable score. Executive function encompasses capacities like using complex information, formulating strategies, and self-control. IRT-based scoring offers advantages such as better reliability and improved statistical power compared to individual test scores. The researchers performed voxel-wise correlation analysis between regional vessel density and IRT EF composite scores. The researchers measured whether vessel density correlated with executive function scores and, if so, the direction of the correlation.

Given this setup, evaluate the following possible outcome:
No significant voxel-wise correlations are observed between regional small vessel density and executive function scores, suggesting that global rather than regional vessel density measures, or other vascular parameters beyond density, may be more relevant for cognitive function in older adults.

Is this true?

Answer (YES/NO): NO